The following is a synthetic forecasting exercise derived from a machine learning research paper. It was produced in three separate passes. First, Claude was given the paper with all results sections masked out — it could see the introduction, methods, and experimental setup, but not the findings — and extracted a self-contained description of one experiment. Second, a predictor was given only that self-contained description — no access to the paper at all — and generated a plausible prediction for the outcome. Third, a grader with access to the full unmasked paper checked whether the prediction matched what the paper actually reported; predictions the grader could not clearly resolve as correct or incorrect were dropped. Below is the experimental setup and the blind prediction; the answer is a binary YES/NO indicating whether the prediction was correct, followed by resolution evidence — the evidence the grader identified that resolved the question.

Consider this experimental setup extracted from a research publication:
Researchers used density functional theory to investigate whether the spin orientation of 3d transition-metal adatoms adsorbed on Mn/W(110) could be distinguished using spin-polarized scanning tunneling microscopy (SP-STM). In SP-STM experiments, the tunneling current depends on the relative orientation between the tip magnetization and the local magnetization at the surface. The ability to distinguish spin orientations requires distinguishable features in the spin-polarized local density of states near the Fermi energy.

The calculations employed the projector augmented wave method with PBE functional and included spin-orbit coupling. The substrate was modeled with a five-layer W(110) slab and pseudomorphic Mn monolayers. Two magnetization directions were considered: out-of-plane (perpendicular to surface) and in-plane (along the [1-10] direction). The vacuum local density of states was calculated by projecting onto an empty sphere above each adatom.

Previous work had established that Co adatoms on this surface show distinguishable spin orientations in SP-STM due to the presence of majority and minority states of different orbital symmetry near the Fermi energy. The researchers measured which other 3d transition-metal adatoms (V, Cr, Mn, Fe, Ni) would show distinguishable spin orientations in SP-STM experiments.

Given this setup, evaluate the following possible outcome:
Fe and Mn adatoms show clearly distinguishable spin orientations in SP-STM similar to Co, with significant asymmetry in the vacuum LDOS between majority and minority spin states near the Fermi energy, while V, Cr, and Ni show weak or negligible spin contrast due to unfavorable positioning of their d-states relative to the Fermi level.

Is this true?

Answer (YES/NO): NO